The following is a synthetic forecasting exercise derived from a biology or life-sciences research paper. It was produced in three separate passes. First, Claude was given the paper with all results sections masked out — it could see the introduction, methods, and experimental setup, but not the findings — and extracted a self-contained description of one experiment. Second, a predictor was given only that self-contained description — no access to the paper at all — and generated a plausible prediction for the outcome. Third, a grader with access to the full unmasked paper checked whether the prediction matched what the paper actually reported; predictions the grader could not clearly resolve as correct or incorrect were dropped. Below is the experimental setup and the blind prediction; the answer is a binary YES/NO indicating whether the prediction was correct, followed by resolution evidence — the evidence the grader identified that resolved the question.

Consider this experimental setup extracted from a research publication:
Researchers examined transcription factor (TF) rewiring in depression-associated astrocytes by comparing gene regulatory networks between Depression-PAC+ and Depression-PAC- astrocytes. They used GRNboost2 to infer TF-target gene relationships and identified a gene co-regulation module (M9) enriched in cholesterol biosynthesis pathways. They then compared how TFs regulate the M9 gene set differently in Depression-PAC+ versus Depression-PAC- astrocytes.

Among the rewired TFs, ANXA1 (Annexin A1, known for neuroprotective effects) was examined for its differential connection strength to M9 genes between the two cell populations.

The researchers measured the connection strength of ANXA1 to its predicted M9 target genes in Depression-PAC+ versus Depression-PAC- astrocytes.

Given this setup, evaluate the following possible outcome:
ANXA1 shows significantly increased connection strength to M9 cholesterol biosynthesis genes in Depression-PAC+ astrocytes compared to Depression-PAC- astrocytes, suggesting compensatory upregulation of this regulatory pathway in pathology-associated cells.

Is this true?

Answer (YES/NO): NO